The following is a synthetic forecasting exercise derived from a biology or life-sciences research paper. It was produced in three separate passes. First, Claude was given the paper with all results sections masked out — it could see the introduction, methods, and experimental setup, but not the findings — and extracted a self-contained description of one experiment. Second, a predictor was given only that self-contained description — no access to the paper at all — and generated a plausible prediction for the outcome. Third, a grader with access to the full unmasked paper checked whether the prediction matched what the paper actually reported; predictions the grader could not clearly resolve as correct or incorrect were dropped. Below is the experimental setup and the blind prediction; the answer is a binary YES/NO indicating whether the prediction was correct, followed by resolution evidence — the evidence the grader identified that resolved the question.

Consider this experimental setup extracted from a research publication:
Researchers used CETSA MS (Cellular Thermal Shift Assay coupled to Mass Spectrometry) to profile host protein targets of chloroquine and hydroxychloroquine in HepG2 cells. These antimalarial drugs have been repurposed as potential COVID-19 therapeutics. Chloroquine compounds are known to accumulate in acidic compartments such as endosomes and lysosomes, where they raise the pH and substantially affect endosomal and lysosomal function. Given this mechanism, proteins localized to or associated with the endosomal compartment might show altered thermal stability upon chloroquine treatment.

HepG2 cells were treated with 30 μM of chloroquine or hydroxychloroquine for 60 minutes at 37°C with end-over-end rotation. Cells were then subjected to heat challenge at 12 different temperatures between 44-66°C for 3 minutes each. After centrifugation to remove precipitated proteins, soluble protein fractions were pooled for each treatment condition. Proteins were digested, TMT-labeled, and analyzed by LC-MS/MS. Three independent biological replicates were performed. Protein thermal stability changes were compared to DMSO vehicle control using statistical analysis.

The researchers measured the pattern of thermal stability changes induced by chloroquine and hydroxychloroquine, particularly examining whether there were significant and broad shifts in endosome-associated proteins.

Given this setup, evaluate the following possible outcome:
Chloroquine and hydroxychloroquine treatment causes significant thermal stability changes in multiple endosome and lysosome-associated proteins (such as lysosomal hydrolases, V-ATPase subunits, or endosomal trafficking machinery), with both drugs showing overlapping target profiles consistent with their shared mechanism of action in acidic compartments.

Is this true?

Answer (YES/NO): NO